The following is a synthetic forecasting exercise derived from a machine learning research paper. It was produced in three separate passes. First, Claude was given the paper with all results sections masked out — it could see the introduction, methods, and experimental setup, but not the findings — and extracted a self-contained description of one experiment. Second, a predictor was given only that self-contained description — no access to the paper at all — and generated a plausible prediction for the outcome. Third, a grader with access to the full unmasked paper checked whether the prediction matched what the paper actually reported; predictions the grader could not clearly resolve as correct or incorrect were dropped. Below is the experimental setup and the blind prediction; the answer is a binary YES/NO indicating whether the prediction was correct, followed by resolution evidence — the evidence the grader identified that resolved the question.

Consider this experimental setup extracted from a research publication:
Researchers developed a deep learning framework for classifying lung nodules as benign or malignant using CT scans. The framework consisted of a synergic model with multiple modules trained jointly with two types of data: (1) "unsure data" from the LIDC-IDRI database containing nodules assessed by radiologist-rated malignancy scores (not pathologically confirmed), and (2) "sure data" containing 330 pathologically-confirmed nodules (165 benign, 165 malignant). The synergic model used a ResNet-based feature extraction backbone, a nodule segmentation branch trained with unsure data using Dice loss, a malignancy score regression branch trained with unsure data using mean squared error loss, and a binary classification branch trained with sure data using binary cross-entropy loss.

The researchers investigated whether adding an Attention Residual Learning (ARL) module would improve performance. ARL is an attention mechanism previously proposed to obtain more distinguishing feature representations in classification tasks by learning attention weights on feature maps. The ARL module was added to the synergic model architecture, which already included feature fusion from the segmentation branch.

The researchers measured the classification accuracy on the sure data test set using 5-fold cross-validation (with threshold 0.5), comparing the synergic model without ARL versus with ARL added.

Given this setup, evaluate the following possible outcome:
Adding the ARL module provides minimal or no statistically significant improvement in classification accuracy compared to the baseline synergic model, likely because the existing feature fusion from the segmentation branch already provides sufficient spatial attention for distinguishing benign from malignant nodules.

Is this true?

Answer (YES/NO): YES